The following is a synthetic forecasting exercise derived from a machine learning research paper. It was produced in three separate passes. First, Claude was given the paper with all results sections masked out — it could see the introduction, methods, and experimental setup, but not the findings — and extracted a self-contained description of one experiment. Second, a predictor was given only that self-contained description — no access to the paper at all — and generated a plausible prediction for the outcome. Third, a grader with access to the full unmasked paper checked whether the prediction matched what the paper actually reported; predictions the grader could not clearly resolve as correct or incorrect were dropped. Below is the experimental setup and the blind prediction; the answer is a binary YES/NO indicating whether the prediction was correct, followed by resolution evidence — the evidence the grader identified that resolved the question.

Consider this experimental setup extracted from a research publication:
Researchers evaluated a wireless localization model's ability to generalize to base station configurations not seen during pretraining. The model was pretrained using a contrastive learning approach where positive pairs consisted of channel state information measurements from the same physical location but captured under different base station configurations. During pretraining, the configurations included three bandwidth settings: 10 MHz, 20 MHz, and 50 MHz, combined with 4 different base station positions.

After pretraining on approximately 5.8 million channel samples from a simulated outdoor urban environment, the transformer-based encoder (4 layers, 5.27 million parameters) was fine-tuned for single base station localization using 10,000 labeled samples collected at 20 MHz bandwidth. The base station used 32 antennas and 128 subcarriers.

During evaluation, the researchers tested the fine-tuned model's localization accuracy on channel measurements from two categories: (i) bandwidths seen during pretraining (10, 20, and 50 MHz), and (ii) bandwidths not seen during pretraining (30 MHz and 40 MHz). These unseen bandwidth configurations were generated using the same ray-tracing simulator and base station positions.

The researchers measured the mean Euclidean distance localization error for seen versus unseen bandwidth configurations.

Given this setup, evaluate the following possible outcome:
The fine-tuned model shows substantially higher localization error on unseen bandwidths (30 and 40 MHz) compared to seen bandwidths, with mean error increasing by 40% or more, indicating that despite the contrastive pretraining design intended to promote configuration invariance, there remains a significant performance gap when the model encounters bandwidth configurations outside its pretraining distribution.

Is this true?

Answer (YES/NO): NO